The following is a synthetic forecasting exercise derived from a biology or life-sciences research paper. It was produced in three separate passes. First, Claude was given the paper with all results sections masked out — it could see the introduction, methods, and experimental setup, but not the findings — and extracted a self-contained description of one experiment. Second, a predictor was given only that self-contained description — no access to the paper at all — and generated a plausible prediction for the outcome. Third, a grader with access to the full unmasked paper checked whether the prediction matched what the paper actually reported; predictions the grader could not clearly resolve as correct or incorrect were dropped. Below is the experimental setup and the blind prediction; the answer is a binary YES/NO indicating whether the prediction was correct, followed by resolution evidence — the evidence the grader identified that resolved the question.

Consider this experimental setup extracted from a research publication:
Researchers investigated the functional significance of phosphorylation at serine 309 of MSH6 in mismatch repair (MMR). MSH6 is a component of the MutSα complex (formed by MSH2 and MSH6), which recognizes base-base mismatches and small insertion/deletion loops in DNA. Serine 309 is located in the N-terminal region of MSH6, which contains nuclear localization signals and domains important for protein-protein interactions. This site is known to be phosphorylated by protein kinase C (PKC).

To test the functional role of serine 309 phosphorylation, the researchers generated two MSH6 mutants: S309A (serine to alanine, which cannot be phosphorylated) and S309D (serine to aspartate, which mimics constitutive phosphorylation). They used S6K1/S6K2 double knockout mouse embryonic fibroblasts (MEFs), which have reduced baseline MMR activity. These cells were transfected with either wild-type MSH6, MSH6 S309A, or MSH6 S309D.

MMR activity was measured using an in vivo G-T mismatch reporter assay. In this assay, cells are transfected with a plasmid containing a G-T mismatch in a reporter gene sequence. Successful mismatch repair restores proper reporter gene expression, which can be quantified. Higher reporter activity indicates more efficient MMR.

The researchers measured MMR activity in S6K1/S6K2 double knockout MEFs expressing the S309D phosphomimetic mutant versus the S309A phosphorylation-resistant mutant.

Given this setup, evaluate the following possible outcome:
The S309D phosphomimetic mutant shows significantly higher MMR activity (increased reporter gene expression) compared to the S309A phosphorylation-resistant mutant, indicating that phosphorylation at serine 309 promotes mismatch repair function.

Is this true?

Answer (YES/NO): YES